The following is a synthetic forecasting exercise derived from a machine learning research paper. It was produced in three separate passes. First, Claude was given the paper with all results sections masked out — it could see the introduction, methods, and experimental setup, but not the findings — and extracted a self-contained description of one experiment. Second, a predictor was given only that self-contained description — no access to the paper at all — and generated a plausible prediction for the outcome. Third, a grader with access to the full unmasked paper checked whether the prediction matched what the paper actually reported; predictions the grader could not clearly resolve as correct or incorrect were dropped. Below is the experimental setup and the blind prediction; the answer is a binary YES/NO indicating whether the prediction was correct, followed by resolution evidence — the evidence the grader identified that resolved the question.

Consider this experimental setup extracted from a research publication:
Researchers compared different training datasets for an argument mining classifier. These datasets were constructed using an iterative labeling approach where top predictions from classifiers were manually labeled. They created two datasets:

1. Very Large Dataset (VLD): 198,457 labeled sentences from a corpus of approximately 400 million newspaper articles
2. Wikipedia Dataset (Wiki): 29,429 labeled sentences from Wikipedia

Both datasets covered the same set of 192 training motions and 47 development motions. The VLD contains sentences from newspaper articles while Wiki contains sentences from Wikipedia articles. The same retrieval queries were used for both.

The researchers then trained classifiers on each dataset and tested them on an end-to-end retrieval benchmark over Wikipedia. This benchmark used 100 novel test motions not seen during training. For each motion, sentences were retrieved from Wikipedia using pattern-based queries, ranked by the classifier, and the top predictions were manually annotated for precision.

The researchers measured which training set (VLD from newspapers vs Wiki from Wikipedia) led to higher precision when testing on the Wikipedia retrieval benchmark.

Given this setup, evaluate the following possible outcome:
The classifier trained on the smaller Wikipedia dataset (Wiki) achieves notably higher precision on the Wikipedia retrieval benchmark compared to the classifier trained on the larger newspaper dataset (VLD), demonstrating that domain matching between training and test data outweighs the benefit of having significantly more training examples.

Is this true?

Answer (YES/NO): NO